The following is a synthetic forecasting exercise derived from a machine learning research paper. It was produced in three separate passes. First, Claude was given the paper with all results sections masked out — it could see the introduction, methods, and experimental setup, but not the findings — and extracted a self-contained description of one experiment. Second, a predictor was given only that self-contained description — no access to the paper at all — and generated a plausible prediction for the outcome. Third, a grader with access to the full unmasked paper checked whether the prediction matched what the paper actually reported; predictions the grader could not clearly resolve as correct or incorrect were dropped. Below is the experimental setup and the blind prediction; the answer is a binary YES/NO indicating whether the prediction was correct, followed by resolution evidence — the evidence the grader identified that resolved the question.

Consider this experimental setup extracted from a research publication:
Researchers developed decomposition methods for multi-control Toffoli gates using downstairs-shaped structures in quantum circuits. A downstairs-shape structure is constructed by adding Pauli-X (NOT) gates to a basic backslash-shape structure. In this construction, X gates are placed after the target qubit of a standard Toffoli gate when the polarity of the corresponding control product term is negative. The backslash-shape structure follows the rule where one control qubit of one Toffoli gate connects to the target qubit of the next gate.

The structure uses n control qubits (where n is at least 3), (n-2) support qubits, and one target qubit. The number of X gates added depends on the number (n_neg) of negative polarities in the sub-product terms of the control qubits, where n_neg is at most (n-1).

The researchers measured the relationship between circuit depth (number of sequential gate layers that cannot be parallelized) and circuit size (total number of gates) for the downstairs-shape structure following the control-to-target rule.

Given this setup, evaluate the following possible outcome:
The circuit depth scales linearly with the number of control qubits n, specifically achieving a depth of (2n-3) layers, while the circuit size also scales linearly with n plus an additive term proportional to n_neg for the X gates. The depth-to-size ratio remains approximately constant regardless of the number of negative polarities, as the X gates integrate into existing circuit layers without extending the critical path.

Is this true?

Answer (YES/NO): NO